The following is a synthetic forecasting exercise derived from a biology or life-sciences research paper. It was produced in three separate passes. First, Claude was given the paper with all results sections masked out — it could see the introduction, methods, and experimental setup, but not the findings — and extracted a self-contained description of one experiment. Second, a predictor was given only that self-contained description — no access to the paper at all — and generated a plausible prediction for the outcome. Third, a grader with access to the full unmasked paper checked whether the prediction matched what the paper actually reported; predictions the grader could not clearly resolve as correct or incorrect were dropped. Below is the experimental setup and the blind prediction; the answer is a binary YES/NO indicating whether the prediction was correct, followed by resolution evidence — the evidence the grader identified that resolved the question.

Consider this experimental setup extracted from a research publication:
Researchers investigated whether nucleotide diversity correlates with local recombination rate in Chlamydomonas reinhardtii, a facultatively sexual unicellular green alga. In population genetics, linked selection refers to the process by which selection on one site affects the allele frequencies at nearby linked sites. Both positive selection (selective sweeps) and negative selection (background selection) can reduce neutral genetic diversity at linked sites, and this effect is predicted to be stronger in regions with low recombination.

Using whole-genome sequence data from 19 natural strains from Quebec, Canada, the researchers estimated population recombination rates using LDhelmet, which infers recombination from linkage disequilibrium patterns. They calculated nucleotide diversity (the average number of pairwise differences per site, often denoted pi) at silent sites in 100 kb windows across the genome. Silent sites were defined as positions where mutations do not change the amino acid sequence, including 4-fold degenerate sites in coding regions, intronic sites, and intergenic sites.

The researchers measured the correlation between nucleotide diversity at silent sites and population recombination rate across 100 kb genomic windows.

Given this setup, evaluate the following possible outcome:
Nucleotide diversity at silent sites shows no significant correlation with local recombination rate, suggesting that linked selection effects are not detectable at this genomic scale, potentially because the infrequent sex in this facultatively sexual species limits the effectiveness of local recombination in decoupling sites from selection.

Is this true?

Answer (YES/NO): NO